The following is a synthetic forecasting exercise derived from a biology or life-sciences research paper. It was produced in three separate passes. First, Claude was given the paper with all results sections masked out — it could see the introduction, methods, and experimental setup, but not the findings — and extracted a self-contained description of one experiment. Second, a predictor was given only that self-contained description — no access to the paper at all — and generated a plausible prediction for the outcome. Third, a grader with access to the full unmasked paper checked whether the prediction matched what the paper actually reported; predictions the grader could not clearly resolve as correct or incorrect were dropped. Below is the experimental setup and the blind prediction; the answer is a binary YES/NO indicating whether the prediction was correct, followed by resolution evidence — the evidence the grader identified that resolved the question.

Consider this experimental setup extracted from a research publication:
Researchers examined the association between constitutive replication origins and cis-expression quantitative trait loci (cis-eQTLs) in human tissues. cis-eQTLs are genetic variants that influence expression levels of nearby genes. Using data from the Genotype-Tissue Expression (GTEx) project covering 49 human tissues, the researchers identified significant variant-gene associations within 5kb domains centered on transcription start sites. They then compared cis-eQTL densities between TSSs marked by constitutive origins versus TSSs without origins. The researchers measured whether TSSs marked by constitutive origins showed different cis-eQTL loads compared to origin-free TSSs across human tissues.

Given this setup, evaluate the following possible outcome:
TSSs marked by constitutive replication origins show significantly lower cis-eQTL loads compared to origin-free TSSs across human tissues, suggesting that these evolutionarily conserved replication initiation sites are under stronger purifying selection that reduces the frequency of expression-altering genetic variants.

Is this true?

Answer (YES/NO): NO